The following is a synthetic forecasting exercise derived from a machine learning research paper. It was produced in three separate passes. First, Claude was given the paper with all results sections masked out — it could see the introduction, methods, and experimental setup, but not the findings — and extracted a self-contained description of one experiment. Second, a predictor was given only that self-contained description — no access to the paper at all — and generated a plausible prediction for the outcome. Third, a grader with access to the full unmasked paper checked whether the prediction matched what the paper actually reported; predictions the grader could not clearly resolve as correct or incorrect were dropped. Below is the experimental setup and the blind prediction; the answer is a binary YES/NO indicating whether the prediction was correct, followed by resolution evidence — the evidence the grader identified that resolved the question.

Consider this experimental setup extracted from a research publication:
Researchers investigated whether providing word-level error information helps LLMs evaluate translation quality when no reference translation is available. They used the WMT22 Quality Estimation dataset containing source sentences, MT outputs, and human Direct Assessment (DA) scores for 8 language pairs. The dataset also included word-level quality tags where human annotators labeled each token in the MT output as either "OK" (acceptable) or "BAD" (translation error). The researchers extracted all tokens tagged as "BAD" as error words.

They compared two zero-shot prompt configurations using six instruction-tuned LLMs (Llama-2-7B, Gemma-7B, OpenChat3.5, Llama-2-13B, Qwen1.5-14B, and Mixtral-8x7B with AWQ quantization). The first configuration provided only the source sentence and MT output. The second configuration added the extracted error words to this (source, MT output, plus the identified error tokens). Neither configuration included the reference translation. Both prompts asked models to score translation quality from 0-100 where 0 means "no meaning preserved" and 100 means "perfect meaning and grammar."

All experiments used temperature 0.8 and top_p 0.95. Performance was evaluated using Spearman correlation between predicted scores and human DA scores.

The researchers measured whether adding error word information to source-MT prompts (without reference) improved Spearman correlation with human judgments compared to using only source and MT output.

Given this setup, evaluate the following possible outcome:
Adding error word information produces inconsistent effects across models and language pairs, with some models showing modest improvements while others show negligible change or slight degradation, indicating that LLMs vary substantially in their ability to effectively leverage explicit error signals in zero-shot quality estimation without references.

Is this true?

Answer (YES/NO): YES